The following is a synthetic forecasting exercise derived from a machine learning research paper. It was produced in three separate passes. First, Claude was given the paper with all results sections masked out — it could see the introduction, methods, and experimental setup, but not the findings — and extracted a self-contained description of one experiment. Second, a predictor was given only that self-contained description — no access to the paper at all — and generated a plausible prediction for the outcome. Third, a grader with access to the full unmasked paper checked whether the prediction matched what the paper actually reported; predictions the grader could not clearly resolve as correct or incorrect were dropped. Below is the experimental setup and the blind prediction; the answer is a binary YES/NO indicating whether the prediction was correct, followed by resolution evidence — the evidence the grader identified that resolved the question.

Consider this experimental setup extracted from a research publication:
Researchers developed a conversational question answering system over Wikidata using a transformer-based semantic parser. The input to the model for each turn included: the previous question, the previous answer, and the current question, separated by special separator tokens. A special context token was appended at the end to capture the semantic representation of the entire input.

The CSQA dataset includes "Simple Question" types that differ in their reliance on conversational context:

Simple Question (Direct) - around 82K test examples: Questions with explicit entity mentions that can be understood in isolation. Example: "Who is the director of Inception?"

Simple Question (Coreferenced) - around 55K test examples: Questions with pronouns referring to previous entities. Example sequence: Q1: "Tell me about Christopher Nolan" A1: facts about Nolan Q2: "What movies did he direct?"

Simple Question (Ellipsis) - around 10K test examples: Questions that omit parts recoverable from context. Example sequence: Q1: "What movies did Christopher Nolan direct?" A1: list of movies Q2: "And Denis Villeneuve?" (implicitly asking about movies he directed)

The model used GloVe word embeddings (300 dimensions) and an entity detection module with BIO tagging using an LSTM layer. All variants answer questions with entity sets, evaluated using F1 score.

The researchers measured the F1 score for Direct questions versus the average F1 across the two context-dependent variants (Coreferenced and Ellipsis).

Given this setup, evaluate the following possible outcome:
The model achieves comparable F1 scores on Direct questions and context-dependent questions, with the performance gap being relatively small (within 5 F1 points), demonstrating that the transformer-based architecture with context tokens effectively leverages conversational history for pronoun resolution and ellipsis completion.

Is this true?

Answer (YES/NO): NO